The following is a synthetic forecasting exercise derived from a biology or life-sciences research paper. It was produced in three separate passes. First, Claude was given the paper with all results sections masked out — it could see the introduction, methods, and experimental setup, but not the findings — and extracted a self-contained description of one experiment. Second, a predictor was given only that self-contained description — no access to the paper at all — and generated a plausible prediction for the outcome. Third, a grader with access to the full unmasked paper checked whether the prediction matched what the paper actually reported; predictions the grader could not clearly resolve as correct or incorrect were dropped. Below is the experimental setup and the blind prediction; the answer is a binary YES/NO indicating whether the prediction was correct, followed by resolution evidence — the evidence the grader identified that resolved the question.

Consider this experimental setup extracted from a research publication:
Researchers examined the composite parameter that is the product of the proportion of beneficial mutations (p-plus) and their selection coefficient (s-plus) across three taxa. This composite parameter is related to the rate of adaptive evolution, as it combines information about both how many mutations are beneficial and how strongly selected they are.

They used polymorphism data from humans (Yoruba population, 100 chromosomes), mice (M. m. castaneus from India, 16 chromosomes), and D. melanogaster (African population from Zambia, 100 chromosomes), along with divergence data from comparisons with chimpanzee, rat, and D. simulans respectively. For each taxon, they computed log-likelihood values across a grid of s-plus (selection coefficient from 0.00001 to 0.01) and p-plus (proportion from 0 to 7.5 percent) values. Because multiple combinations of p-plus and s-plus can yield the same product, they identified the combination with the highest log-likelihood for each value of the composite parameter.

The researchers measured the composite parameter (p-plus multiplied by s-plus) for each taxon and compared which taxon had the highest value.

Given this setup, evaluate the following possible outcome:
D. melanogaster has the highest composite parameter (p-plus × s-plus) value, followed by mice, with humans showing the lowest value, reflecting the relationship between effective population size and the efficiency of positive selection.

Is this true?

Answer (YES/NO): NO